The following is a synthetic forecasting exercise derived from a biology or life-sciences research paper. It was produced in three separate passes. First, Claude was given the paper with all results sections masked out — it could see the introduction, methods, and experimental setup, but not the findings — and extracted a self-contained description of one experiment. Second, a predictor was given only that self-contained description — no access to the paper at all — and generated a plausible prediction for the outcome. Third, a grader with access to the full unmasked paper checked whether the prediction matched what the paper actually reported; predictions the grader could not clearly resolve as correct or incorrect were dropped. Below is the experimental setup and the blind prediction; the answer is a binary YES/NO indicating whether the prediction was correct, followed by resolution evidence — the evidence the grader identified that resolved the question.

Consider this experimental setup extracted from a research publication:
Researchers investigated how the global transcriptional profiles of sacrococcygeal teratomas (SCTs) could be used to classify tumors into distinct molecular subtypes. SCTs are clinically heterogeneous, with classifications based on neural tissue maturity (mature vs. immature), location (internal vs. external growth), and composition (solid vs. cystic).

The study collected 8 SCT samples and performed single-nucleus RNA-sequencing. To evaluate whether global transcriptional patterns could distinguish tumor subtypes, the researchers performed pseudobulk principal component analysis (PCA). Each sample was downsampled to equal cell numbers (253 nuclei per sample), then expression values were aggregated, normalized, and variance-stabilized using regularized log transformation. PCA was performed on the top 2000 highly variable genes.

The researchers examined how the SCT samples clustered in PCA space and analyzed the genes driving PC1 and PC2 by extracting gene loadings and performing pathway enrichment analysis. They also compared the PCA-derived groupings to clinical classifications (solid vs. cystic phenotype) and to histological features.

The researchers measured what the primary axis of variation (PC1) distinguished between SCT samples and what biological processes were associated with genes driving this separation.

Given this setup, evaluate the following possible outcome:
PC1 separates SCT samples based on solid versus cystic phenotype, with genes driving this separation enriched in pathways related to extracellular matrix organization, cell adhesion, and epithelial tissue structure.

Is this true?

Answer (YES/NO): NO